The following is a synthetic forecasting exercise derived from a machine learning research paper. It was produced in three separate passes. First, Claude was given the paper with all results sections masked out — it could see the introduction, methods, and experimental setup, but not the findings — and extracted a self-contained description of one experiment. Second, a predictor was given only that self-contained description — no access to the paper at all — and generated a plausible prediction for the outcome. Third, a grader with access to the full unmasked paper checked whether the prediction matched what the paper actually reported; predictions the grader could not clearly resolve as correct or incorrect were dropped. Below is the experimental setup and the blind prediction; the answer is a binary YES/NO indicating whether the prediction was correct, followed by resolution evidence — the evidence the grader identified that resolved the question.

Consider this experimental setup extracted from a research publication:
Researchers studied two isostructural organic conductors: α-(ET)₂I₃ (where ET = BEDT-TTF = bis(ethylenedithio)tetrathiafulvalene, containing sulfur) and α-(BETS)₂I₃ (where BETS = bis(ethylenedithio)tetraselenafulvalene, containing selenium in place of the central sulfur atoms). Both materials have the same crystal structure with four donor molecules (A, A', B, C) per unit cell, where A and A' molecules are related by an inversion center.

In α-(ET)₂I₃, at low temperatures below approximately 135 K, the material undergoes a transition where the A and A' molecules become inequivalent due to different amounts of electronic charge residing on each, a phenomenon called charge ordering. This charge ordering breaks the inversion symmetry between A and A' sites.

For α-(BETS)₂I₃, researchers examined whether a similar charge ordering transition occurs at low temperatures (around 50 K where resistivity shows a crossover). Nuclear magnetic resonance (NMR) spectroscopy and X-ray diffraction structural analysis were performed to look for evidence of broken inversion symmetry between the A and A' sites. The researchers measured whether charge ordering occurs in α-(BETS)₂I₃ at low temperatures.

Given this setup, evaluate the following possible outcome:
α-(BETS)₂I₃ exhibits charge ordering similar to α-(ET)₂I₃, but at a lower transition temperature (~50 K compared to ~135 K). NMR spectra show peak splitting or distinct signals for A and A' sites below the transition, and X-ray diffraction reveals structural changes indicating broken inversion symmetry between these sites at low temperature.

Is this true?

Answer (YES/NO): NO